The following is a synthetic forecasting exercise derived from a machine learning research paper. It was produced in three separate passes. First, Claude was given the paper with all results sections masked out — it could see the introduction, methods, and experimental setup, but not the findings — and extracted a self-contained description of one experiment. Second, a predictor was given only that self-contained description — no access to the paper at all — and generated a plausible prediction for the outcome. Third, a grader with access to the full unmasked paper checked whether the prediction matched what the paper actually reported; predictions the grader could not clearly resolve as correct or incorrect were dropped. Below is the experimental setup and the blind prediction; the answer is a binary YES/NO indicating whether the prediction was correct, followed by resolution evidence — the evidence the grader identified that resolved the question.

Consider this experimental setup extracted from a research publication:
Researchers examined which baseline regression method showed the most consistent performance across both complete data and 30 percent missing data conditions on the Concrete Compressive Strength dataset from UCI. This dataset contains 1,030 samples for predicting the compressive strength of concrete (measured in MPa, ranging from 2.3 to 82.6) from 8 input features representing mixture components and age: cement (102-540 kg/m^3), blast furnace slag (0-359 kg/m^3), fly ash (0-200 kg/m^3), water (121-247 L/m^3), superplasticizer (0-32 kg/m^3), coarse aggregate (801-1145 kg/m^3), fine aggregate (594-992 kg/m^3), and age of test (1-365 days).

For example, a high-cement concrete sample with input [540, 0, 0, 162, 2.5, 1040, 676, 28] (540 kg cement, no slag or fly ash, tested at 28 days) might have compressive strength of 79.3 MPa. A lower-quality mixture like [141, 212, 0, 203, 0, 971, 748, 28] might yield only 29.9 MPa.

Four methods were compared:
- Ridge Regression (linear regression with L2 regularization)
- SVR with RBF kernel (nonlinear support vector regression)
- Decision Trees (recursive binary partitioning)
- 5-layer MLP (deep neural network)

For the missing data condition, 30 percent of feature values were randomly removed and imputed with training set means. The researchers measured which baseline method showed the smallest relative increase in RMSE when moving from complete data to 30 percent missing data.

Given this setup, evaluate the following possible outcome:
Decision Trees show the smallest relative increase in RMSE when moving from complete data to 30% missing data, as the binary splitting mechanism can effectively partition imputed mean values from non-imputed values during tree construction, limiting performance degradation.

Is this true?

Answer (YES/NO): NO